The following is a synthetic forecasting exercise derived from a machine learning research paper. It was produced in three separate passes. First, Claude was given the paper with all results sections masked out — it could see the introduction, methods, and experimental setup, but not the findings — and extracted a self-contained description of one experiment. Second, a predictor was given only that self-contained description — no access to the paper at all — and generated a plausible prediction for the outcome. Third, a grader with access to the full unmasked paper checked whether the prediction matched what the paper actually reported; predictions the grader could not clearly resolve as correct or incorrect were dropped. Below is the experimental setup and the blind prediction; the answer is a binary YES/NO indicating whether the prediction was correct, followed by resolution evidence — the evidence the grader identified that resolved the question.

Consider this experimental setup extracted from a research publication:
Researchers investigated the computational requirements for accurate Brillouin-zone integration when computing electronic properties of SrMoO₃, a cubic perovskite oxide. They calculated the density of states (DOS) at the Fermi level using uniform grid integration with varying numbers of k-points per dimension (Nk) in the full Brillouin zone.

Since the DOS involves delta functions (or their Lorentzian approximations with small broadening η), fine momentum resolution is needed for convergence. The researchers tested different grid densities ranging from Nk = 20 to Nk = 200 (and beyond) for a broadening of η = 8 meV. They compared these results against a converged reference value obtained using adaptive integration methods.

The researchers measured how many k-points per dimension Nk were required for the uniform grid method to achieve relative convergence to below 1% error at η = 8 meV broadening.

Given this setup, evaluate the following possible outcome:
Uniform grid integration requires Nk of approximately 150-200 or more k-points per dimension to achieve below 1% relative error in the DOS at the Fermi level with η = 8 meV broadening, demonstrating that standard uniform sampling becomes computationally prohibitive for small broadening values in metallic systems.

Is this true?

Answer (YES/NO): YES